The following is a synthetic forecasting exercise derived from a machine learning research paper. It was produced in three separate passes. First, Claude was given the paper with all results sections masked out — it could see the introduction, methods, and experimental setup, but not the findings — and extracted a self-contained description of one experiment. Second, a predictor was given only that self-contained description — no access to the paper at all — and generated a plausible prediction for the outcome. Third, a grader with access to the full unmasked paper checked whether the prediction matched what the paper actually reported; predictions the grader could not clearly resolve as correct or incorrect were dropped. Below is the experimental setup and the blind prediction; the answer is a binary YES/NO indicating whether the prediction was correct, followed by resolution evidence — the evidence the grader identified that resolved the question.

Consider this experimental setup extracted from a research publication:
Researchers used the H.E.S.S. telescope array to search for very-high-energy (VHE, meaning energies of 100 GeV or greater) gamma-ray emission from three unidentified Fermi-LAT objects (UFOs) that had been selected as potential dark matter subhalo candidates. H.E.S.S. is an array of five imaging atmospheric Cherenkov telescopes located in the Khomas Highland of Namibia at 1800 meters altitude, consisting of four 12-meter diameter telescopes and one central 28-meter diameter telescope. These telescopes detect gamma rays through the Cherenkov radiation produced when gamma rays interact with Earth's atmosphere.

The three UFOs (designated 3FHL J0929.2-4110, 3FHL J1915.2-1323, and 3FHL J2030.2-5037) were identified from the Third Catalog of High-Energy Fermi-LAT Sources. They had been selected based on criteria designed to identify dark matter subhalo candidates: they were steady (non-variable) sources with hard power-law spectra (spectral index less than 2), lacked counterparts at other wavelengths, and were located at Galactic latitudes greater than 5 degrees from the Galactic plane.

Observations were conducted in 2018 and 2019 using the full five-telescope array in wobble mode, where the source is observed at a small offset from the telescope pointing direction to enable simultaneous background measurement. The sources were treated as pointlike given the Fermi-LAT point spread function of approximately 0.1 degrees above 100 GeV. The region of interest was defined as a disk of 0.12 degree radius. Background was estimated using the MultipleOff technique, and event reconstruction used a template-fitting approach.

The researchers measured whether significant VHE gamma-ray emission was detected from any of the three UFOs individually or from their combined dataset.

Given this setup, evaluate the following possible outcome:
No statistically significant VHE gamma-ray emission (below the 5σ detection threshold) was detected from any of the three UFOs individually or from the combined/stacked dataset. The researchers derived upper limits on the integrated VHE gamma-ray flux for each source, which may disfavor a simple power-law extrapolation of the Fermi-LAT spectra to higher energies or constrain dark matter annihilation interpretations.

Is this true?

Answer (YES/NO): YES